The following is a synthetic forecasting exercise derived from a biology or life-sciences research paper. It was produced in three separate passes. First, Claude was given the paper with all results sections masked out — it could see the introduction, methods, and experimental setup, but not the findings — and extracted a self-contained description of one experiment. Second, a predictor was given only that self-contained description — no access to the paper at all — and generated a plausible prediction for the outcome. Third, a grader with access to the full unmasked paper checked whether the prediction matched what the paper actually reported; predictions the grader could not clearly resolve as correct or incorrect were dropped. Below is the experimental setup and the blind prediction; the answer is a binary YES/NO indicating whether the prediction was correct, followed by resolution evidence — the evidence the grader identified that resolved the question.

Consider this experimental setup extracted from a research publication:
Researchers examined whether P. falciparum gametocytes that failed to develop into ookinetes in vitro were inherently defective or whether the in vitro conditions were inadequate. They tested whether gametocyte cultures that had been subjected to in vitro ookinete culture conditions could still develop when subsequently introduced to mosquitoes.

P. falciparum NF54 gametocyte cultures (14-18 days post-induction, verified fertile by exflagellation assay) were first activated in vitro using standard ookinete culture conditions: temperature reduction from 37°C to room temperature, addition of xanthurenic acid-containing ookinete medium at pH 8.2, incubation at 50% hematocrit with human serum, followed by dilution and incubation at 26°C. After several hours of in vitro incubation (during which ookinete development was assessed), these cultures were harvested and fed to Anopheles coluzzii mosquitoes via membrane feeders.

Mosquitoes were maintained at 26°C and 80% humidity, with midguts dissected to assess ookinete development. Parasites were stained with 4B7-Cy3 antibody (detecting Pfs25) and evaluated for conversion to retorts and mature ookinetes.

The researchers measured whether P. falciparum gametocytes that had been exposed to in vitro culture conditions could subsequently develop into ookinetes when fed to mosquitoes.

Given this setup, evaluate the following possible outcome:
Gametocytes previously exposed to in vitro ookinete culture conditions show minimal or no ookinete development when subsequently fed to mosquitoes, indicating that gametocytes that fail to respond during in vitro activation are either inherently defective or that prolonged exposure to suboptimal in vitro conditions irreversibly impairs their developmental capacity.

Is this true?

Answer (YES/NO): NO